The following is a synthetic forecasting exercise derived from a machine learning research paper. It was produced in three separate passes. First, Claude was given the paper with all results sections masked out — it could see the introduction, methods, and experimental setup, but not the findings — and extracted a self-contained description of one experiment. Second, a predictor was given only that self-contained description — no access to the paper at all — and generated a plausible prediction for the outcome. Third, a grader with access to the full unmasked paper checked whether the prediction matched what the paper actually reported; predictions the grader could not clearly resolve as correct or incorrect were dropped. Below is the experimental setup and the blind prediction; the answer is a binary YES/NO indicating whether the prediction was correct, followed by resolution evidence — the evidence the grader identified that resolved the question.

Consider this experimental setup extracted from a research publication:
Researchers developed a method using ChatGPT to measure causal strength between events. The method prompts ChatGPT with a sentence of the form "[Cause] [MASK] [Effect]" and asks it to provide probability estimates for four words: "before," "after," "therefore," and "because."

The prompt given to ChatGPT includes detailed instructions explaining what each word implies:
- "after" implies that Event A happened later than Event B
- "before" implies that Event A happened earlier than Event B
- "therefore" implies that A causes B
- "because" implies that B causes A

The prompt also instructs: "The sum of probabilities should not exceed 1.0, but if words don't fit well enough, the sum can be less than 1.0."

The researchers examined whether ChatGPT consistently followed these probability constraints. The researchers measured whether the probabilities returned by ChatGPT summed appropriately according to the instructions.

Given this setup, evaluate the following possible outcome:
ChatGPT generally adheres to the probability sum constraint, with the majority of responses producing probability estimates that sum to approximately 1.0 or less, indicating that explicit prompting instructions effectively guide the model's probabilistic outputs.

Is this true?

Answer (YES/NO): YES